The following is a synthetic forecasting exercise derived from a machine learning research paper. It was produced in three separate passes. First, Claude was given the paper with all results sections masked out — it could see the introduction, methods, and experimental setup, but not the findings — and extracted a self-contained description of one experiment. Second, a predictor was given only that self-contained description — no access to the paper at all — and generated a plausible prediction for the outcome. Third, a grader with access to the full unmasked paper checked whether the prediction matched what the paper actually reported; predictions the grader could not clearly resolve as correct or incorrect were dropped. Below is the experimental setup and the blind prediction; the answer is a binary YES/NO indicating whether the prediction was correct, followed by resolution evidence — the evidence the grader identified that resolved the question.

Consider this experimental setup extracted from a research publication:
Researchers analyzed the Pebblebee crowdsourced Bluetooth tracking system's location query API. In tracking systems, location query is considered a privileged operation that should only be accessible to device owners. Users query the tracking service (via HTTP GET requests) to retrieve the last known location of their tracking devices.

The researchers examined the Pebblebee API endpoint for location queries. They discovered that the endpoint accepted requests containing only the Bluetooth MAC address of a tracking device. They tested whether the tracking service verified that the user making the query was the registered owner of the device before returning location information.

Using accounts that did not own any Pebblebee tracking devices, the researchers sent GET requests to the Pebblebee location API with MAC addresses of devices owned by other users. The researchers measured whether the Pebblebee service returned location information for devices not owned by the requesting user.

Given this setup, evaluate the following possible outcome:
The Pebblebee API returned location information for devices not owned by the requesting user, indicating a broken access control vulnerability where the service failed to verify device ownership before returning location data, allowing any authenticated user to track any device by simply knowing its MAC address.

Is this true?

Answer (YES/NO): YES